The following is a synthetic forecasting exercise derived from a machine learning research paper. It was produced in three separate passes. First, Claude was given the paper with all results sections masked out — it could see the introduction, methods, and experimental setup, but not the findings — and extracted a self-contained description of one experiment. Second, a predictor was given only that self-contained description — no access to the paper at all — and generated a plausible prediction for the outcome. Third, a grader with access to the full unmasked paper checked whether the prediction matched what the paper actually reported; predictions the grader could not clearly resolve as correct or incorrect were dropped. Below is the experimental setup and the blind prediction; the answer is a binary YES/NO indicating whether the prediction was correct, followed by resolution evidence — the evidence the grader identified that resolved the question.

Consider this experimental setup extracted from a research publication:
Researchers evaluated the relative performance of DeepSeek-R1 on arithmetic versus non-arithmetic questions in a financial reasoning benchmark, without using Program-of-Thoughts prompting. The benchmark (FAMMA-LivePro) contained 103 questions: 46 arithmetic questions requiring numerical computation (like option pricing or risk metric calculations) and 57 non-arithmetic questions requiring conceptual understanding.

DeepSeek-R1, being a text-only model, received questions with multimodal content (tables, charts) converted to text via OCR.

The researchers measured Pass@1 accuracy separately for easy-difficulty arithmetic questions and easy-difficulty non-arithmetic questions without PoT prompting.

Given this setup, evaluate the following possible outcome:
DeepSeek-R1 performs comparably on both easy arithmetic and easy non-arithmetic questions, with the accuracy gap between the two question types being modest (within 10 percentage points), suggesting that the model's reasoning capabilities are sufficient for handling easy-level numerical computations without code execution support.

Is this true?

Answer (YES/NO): NO